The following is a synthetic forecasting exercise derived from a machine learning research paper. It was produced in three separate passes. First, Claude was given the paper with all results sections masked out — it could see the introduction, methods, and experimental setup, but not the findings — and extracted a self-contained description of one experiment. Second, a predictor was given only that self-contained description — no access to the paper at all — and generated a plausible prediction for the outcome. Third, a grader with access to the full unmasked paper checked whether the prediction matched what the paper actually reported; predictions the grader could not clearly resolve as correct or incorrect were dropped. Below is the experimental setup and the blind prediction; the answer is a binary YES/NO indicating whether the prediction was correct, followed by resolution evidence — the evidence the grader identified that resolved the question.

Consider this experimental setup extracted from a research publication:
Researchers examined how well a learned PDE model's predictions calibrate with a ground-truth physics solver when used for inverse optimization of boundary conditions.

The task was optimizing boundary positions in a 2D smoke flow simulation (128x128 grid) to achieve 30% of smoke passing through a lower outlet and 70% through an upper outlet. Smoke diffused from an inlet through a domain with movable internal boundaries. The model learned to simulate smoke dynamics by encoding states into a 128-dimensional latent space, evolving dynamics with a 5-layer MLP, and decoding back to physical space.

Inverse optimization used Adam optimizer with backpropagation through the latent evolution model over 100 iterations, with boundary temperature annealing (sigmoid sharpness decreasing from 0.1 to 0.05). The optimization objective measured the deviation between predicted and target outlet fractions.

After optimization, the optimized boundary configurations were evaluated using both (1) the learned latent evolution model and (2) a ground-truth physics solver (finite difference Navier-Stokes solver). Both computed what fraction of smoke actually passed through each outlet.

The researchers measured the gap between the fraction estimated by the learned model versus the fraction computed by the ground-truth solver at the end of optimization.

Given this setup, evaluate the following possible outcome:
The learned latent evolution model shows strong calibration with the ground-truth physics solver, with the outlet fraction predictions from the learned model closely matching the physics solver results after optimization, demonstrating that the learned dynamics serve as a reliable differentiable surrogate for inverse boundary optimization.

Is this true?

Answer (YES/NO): YES